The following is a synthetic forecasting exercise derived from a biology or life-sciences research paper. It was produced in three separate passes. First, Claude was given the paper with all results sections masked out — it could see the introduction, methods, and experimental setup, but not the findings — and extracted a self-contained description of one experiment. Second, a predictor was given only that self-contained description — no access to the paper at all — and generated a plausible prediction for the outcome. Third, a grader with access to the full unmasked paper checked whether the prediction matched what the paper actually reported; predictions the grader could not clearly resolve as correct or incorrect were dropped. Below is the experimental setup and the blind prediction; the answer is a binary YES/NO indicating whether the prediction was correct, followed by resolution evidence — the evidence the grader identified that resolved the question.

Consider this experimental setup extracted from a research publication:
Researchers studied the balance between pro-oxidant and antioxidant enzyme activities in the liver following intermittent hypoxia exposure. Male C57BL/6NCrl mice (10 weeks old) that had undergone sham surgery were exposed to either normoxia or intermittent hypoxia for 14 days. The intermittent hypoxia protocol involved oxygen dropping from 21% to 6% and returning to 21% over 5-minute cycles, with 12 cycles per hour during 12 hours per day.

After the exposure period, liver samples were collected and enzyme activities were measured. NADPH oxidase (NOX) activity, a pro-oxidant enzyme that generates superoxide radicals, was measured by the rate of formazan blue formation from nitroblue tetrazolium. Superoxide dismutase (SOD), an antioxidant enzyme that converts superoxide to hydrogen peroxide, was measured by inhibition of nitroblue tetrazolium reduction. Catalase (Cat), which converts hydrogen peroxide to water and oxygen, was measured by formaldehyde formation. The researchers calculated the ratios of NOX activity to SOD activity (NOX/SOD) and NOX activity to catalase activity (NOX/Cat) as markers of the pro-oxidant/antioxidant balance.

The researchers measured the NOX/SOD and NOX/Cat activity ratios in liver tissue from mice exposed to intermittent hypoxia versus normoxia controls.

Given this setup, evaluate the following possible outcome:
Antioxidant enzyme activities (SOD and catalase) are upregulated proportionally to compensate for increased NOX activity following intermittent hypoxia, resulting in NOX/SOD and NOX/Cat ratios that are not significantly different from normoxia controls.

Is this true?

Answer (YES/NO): NO